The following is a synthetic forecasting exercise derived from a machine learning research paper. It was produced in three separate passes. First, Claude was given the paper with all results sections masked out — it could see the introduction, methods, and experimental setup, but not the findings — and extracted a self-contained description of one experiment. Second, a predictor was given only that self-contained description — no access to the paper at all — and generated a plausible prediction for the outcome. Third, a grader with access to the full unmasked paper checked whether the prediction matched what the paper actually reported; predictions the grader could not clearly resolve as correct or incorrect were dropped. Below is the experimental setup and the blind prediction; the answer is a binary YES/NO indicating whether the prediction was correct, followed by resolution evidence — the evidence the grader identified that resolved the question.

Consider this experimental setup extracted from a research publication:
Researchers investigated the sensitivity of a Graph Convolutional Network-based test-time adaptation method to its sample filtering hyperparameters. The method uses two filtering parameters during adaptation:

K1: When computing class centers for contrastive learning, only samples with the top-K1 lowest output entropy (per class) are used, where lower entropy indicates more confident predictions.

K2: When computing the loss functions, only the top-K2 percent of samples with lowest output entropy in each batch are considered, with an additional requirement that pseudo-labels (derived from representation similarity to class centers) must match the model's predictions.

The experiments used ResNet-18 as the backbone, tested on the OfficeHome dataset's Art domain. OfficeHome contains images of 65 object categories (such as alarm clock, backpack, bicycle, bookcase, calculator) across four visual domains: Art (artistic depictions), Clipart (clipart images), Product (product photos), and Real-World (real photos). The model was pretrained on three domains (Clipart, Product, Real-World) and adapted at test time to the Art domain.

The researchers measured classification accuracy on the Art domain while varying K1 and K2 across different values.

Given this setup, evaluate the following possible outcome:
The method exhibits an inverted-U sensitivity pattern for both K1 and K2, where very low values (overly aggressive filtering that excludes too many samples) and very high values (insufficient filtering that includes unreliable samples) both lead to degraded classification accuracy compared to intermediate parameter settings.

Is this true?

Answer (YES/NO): NO